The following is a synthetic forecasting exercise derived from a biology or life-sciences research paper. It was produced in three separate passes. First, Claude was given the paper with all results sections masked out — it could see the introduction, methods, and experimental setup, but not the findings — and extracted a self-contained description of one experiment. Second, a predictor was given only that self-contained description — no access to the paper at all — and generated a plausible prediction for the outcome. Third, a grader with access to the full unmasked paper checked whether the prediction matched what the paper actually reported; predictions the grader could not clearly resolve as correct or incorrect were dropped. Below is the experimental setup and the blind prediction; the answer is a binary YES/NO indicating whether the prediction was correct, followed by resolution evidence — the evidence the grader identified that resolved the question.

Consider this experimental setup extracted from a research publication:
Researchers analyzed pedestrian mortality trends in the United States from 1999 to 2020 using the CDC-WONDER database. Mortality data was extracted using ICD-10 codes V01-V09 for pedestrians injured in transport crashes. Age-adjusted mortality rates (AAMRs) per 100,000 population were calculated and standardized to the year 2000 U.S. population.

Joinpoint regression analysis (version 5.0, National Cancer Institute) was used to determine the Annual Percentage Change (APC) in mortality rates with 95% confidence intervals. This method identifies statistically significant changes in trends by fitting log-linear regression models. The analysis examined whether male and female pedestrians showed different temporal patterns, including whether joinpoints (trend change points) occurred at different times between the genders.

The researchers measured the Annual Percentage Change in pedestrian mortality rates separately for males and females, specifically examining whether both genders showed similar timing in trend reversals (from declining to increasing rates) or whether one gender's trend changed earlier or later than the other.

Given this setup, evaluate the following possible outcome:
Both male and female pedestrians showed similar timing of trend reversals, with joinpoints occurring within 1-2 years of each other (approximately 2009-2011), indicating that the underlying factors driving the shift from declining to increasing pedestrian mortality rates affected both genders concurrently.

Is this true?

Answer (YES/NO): YES